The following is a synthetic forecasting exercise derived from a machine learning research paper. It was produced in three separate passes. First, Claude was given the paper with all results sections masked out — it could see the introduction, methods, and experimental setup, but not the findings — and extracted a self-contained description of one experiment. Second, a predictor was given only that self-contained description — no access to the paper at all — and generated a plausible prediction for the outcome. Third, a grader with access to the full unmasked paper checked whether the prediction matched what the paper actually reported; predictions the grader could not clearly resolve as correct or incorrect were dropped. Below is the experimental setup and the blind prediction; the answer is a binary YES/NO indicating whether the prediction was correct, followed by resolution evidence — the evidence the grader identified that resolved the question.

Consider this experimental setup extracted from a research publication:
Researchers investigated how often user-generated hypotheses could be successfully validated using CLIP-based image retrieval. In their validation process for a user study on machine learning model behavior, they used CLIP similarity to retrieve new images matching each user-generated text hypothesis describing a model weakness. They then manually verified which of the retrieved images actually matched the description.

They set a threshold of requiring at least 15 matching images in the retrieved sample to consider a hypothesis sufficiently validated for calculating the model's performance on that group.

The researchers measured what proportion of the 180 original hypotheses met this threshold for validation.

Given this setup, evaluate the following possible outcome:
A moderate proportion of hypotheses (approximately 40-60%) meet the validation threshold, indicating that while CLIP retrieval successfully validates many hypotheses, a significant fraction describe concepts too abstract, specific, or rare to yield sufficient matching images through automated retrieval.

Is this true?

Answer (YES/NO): NO